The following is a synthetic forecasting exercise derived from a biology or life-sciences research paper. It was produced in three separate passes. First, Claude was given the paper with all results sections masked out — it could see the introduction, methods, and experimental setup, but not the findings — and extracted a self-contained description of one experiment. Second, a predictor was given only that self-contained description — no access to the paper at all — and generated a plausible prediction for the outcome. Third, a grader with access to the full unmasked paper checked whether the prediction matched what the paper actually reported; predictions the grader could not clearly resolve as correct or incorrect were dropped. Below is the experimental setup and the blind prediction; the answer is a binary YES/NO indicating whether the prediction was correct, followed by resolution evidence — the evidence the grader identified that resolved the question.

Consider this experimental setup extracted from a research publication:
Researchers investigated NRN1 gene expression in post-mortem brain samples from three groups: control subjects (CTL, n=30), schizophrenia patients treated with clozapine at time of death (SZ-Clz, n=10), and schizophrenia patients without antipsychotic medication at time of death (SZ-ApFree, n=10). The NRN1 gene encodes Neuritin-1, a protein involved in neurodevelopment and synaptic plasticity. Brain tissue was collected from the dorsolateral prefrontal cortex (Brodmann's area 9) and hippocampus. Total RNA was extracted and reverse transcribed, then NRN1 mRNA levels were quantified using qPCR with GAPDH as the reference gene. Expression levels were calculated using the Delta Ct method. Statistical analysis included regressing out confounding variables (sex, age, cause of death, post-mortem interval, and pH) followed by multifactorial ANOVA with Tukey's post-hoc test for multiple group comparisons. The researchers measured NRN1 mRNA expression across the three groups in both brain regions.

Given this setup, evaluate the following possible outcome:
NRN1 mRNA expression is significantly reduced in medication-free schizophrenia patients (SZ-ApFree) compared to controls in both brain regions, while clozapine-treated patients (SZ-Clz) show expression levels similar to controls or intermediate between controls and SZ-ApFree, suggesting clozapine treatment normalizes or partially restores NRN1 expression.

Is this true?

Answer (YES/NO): NO